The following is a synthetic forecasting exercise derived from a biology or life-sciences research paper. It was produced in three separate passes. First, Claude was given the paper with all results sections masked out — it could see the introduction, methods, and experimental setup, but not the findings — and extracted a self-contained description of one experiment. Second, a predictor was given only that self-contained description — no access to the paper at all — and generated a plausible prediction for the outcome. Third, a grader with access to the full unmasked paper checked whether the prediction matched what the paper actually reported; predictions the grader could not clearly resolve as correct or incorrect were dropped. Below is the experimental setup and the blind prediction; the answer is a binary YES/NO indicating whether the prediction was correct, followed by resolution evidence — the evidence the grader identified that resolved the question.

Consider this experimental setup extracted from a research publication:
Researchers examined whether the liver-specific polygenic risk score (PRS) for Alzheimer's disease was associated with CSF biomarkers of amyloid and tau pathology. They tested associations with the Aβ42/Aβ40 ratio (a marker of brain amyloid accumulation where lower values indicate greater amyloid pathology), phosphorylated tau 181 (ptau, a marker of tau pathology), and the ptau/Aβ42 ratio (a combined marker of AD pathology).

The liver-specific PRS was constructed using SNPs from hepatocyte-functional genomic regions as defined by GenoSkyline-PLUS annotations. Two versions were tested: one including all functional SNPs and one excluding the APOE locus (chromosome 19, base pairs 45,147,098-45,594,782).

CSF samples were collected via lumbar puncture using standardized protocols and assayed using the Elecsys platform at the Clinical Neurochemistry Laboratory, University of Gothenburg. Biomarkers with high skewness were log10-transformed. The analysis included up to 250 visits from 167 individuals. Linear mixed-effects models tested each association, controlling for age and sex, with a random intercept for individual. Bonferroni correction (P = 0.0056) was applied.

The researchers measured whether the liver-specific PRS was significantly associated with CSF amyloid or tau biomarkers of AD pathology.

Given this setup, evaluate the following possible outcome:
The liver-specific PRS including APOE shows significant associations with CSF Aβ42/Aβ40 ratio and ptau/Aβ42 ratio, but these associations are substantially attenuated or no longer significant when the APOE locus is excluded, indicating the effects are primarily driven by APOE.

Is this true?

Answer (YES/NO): YES